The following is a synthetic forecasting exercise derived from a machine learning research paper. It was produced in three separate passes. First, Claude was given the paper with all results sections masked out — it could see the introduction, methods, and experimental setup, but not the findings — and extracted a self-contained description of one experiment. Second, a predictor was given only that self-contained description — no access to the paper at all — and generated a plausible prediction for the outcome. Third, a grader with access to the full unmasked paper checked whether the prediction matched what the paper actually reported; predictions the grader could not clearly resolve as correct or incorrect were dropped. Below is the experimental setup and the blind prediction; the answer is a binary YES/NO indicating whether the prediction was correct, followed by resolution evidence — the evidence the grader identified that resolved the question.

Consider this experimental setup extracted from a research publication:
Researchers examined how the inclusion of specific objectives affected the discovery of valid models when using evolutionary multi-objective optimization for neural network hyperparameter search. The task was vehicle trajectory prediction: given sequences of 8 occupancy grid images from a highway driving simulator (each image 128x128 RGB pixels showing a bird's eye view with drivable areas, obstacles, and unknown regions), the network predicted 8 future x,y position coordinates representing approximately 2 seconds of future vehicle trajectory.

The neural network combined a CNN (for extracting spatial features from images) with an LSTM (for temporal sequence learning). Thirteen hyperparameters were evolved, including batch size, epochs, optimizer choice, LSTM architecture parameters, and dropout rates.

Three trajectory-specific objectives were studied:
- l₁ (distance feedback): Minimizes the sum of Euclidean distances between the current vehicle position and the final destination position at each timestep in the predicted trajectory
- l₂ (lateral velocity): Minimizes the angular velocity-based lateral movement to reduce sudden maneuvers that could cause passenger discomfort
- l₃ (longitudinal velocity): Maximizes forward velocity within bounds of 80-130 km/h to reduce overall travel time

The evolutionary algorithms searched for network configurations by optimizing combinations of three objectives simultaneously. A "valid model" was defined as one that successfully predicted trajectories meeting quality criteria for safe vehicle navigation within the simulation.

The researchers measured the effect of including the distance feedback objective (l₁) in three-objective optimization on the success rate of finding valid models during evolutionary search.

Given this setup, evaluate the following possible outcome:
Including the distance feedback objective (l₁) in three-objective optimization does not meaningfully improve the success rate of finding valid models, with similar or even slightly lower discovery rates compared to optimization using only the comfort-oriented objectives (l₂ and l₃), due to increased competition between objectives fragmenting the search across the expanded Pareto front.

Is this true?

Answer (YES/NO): NO